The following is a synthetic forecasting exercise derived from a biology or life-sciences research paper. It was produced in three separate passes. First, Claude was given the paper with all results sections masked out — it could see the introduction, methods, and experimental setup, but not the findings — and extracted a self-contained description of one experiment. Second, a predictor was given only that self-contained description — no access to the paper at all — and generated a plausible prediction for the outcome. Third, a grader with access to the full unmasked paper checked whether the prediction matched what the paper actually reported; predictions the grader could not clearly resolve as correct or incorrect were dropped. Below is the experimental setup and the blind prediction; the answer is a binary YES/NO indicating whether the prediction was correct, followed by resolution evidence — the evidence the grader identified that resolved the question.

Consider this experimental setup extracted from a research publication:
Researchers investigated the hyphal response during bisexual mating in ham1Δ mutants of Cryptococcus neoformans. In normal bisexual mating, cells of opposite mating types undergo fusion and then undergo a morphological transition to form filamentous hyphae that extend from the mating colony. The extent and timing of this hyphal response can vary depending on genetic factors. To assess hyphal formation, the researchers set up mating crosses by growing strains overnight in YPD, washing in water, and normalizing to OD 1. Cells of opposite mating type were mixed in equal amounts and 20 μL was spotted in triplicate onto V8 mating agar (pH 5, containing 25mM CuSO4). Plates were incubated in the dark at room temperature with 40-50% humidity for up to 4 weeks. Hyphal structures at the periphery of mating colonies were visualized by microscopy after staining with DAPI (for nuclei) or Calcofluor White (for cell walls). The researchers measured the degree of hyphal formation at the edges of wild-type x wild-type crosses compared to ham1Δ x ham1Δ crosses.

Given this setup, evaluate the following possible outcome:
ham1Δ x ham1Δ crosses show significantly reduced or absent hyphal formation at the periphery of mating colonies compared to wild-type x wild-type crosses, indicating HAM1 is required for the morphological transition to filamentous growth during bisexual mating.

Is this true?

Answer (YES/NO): NO